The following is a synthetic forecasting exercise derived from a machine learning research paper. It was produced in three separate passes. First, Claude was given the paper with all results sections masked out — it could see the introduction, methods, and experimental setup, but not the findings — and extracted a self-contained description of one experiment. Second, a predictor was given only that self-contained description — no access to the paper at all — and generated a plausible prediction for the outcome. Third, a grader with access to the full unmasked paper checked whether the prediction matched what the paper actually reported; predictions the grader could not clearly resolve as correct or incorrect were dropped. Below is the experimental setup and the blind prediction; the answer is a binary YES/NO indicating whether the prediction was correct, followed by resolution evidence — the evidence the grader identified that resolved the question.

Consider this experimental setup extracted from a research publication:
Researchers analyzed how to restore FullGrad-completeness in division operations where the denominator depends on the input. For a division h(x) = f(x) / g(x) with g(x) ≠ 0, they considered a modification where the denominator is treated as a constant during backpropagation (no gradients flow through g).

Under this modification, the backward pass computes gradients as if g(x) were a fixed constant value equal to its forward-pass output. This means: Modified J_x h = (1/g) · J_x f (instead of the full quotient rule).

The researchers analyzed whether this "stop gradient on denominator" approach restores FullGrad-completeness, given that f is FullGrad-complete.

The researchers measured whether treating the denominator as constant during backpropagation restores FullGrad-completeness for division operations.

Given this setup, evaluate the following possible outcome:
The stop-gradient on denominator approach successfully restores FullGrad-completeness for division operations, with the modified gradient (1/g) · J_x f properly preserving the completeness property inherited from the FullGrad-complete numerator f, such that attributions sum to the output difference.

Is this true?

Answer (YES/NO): YES